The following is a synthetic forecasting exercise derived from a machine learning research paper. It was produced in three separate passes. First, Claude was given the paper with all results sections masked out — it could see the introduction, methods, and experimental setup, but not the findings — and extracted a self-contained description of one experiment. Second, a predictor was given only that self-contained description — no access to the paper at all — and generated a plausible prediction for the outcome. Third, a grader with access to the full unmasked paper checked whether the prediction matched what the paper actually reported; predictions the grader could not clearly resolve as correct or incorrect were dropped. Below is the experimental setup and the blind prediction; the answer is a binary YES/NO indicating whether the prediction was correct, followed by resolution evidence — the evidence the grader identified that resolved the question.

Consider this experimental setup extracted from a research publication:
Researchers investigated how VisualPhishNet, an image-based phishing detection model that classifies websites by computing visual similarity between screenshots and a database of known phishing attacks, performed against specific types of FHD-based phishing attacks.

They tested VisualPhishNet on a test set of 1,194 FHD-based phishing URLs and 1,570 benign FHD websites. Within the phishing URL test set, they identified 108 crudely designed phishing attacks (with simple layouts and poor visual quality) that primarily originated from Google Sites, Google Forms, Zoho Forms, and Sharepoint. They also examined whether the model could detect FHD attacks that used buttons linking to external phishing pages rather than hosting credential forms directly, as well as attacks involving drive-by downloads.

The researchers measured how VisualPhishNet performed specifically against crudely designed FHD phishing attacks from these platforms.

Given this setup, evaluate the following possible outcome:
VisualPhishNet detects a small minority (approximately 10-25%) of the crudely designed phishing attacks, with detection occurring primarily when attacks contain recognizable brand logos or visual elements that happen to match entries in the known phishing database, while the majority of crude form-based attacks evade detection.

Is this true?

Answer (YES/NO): NO